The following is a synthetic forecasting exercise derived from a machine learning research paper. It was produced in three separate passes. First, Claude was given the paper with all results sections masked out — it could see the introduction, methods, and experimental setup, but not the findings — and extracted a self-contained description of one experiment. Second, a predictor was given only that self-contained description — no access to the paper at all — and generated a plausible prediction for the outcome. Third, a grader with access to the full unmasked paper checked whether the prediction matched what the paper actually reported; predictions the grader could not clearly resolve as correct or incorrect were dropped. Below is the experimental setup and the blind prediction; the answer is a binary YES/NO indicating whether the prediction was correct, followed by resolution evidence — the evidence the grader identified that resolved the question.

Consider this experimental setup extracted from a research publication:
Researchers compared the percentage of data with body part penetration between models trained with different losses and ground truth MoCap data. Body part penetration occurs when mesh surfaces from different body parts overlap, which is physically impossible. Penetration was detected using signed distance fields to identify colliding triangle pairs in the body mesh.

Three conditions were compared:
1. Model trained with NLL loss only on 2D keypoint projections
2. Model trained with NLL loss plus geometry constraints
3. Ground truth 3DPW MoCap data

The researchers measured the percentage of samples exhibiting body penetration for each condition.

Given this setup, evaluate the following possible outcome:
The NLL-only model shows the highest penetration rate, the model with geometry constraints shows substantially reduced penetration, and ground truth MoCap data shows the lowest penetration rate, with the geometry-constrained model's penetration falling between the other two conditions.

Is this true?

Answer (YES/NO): NO